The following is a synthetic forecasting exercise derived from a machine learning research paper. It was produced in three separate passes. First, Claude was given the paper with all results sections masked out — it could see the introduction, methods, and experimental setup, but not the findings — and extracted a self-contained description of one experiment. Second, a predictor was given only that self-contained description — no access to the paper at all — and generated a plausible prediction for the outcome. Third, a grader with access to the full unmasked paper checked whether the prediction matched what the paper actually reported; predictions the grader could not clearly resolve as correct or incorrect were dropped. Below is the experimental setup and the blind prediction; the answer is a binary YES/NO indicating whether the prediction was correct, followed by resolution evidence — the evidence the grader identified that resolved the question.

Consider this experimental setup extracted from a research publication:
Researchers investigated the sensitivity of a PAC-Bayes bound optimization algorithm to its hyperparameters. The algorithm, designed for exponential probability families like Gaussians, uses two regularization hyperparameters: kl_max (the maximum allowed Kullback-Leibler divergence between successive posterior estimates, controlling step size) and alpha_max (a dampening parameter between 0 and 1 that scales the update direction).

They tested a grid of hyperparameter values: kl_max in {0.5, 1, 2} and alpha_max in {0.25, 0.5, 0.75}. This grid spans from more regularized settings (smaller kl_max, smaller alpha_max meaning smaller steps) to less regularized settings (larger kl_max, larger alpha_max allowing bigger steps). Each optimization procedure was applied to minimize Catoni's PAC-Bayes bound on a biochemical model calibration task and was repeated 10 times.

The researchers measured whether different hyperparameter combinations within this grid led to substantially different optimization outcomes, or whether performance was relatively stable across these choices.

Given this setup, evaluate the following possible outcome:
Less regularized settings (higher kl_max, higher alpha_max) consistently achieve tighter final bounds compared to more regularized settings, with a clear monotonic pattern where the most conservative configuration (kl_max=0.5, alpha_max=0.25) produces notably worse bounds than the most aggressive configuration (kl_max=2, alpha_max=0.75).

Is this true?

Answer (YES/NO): NO